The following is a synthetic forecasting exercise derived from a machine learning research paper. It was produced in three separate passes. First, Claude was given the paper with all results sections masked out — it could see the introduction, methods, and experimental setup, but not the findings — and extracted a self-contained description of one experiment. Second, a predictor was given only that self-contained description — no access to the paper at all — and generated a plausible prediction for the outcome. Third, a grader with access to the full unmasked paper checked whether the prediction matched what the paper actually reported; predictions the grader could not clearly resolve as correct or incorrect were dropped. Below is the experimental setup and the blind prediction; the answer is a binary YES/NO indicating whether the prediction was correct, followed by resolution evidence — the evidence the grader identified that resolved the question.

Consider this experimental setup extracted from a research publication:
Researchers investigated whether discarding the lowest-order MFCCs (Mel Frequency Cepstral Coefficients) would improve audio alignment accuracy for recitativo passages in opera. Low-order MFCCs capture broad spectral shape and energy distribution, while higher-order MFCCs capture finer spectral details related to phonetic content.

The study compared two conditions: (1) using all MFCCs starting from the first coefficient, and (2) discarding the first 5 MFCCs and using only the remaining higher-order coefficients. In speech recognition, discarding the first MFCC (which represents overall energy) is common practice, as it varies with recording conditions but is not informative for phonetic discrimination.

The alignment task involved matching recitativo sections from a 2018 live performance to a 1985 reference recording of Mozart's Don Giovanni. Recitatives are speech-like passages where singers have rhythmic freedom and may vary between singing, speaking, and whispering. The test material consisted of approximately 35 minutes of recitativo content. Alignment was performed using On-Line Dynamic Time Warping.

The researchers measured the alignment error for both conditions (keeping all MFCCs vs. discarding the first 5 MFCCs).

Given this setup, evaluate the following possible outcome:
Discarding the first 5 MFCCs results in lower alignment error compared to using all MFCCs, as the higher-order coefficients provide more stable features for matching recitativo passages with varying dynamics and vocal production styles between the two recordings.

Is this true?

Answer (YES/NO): NO